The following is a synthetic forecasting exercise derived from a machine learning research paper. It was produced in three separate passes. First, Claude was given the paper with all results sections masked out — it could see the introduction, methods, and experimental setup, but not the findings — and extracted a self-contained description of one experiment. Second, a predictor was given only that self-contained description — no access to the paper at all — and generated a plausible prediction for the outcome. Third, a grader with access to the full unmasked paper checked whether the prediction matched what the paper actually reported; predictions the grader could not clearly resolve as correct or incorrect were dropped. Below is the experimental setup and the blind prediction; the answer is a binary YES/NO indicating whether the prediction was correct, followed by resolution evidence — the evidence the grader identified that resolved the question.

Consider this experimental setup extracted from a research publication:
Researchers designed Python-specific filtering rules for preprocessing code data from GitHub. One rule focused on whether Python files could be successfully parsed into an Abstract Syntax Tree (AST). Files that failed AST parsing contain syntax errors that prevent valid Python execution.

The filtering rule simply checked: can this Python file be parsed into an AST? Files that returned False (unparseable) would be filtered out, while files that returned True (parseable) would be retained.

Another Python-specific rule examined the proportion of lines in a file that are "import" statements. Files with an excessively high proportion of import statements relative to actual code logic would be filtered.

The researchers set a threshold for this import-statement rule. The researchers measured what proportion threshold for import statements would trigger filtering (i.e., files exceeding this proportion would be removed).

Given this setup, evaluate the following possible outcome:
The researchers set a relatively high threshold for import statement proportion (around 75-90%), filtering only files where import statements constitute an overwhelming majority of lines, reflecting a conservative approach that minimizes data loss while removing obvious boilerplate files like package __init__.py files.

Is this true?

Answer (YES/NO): NO